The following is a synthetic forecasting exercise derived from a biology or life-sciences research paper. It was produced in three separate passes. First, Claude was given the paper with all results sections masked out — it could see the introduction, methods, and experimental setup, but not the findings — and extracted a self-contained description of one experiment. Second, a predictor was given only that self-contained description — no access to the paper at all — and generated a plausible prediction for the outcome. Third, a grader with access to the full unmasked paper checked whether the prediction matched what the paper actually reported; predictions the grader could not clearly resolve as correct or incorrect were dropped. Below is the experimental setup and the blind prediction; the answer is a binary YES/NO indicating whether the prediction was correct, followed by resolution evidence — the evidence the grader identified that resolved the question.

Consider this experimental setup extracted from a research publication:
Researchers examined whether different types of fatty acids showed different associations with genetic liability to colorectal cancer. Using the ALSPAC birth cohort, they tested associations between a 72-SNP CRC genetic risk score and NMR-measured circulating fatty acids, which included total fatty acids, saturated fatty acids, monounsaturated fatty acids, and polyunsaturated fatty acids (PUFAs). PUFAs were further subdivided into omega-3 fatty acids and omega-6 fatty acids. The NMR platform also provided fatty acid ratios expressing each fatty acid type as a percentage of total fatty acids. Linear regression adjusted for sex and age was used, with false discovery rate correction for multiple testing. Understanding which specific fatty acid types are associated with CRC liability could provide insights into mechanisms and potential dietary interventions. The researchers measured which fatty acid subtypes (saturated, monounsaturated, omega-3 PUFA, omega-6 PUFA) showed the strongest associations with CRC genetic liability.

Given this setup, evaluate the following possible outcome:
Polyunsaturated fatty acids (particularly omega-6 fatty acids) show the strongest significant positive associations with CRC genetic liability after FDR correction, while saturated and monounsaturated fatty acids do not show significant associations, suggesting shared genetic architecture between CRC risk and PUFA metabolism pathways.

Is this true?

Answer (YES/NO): NO